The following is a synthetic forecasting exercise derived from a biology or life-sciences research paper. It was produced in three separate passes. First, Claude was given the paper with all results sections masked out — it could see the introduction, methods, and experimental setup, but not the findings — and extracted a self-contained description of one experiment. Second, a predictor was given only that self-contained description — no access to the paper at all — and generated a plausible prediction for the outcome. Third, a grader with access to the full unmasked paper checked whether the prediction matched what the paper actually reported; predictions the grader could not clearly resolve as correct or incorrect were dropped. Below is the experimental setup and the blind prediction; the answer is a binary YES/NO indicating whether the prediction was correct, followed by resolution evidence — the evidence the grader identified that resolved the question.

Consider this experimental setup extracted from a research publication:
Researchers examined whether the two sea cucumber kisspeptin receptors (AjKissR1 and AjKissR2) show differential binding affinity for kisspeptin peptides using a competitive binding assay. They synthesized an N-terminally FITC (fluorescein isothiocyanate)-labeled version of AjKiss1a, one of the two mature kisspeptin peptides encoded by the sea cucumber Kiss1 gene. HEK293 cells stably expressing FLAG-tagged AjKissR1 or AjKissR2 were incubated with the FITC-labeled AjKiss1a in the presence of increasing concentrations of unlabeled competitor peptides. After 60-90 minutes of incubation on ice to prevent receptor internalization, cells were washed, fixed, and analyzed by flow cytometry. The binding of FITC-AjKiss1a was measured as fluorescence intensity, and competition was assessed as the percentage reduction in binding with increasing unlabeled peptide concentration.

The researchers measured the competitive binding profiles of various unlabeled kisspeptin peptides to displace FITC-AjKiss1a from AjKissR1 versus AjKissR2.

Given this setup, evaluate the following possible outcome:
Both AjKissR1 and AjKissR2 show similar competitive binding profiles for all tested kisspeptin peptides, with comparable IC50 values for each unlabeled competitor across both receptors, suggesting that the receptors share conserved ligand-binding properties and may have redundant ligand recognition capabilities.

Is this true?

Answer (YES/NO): NO